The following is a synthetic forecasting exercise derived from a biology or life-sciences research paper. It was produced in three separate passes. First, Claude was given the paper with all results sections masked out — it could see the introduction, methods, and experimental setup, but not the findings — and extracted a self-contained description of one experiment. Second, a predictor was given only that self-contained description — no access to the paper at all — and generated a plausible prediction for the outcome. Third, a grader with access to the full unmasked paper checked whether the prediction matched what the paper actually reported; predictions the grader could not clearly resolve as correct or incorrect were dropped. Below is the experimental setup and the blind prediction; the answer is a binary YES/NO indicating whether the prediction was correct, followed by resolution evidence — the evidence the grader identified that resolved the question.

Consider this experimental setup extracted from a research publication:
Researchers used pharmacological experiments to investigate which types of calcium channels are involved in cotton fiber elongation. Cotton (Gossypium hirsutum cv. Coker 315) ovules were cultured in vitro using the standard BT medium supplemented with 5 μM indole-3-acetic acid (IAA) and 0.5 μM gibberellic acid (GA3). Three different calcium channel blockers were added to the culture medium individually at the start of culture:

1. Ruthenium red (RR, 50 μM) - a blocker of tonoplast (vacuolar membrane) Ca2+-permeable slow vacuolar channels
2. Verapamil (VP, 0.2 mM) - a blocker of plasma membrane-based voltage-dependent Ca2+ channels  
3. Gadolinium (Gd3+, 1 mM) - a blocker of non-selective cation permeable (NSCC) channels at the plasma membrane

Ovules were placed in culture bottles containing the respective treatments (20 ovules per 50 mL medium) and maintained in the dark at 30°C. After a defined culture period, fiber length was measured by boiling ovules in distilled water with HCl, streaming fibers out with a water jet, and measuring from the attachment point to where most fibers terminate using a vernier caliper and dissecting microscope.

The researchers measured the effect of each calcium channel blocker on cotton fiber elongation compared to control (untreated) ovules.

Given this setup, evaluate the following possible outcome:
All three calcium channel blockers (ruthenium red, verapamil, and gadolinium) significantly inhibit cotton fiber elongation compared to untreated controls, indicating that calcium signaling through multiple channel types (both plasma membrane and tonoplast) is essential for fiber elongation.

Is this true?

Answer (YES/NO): YES